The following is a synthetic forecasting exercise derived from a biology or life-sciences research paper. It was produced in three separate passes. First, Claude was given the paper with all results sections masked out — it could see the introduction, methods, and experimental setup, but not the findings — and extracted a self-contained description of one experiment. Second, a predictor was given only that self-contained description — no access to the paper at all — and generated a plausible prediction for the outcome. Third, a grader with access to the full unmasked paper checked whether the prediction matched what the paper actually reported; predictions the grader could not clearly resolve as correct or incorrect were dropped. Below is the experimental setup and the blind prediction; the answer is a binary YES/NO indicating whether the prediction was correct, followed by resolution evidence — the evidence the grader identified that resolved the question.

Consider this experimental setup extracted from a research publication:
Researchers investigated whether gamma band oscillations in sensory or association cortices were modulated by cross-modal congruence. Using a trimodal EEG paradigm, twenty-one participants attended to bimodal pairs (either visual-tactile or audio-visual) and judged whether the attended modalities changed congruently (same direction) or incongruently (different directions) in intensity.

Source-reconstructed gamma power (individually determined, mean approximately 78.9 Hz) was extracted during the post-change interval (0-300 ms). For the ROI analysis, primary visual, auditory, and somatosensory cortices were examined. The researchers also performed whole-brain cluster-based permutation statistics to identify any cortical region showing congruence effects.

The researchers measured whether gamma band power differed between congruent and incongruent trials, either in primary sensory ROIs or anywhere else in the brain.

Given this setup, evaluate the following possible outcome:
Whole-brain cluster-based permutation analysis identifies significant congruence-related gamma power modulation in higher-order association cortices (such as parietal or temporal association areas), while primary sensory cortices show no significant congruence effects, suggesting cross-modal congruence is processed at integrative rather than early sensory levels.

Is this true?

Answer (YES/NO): NO